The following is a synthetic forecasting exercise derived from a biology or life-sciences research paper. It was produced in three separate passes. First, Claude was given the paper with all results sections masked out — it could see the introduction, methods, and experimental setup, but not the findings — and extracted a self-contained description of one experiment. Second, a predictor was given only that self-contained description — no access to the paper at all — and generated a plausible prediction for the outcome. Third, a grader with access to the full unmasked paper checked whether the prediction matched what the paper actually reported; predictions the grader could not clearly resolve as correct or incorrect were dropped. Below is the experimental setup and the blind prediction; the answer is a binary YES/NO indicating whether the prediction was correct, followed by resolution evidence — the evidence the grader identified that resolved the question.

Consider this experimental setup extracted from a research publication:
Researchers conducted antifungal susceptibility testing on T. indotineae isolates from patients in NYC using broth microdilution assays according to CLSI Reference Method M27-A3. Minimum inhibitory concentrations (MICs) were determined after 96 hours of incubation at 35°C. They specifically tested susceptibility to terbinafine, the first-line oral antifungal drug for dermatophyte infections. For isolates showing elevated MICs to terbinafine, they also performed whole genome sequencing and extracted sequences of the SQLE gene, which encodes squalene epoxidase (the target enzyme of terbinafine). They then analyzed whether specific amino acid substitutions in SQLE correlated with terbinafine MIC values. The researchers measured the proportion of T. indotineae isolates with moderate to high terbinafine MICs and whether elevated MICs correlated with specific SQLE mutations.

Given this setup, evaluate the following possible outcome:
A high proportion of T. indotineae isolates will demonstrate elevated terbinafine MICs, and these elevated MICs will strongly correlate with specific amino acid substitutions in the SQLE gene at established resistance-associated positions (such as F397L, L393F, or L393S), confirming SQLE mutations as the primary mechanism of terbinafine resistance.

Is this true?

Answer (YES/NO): YES